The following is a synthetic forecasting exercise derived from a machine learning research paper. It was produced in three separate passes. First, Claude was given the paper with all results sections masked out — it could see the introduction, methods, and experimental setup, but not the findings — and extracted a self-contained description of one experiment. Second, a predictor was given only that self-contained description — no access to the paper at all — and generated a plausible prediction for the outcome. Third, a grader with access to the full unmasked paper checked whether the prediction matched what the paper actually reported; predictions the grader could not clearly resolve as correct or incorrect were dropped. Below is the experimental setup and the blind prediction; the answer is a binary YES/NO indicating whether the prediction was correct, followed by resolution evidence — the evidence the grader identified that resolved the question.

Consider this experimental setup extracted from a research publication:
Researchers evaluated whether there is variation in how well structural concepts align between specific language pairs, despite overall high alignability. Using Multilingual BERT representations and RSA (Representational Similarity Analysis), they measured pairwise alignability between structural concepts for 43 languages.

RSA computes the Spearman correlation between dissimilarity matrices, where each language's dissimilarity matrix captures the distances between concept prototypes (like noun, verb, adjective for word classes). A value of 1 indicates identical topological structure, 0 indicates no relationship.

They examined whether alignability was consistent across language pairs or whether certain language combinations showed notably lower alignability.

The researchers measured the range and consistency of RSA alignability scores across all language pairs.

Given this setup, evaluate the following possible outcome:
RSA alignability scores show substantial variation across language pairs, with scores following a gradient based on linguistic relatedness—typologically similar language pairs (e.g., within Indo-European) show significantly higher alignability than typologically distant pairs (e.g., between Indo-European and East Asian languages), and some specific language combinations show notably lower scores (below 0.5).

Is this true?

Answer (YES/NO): NO